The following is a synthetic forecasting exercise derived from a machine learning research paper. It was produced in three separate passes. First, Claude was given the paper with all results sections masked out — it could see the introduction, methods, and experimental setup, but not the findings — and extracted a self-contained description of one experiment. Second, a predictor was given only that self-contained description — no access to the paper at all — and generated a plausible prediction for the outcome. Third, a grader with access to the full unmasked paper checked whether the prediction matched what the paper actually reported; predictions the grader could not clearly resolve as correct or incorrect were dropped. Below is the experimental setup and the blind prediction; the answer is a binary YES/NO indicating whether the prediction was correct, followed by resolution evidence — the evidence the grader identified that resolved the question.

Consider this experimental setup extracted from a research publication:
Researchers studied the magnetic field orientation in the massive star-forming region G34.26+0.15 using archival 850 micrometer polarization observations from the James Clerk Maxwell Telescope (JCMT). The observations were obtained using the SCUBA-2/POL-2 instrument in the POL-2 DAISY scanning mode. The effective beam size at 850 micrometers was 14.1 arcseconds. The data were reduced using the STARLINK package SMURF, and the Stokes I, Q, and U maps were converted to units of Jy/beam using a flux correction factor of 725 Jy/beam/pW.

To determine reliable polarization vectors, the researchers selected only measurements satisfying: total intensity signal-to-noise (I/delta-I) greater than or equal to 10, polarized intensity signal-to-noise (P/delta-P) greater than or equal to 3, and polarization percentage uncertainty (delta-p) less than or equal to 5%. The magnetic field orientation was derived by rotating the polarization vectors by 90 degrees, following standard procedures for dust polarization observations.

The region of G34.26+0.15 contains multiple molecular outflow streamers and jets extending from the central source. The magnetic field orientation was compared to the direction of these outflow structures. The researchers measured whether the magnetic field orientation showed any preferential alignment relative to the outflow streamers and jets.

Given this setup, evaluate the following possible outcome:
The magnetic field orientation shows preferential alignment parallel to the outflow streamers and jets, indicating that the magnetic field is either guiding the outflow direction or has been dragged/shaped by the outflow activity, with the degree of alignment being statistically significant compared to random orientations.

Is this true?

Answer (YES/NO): YES